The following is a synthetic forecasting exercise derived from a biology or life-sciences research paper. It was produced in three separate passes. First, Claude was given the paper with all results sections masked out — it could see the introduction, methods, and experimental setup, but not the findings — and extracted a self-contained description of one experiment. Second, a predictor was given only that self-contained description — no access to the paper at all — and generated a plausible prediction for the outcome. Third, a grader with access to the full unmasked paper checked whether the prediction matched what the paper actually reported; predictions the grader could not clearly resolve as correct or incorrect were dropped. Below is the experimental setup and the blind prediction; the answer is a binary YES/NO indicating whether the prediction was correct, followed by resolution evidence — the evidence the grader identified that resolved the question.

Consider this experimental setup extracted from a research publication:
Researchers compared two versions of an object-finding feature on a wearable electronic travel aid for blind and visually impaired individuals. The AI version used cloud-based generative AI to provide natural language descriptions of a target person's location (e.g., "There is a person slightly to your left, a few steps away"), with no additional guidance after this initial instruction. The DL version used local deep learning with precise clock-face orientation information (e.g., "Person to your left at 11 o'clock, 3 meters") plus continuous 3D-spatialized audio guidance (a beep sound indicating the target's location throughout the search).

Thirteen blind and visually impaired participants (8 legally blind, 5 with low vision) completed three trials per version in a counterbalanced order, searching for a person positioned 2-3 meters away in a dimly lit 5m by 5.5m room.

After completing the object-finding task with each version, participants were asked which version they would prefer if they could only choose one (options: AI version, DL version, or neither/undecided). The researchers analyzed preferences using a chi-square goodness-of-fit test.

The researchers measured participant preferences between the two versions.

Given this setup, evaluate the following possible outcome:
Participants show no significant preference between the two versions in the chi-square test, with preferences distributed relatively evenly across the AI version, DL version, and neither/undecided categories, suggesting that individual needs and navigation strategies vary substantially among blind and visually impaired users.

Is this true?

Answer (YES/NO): NO